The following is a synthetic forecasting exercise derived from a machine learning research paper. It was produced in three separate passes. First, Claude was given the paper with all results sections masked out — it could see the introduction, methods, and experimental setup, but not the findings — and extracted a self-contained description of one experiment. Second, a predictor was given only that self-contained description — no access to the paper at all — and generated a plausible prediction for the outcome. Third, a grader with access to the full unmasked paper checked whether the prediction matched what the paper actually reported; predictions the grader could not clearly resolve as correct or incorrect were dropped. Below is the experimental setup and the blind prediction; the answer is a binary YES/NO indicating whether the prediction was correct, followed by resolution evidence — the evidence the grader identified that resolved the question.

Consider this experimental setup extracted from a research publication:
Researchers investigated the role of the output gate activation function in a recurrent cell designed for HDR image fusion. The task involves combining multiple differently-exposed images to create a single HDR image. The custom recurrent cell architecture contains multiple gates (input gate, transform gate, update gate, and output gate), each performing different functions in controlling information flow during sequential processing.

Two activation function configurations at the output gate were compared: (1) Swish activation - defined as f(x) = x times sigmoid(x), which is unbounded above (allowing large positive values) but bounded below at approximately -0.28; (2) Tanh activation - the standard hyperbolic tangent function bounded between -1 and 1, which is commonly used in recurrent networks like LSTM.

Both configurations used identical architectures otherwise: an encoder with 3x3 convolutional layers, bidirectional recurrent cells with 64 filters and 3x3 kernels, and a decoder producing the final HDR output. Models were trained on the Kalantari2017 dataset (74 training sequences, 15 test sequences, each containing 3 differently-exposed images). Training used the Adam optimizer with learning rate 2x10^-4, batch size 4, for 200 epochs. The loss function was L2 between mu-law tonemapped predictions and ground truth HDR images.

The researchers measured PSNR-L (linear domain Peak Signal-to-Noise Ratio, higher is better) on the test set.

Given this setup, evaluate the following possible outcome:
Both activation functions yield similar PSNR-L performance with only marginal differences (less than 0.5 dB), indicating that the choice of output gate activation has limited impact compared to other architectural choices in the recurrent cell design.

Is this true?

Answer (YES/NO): NO